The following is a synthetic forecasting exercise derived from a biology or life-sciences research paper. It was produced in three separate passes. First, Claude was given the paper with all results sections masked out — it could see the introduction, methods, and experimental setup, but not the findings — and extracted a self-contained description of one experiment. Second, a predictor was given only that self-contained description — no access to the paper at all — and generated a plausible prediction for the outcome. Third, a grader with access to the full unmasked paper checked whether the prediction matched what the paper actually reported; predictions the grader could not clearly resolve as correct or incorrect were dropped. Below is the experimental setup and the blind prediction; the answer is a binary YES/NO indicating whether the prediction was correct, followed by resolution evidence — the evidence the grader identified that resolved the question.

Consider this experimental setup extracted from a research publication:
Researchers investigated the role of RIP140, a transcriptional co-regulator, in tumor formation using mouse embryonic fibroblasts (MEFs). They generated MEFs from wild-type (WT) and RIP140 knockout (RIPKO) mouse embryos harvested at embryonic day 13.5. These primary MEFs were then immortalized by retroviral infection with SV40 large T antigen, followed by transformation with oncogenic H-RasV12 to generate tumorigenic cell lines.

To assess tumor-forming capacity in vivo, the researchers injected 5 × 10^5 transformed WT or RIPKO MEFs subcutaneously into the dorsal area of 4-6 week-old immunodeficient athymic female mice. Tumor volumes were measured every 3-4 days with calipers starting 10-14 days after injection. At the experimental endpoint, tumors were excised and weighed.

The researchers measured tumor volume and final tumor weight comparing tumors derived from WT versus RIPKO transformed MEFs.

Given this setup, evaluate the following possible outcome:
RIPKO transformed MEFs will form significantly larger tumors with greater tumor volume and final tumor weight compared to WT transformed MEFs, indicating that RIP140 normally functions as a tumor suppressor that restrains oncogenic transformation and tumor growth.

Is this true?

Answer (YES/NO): YES